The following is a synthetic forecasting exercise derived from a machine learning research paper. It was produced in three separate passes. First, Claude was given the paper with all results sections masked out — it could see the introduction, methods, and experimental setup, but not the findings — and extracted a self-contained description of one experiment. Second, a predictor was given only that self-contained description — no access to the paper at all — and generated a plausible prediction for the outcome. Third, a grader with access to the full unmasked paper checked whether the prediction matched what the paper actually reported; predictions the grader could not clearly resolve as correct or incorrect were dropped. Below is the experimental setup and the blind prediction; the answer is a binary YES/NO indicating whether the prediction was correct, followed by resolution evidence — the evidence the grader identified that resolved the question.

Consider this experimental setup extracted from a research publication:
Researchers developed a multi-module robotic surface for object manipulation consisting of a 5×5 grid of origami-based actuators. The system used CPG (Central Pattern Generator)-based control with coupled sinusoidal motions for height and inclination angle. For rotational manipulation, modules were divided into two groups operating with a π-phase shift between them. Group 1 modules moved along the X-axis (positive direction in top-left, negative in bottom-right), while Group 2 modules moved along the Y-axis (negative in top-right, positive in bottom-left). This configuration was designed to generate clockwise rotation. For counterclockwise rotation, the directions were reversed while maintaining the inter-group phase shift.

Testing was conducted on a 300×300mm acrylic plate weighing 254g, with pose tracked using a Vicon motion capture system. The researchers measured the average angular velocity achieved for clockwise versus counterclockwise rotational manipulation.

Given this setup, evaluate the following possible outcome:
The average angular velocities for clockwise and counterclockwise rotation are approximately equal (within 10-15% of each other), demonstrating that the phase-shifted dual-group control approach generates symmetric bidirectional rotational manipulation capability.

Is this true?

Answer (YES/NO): NO